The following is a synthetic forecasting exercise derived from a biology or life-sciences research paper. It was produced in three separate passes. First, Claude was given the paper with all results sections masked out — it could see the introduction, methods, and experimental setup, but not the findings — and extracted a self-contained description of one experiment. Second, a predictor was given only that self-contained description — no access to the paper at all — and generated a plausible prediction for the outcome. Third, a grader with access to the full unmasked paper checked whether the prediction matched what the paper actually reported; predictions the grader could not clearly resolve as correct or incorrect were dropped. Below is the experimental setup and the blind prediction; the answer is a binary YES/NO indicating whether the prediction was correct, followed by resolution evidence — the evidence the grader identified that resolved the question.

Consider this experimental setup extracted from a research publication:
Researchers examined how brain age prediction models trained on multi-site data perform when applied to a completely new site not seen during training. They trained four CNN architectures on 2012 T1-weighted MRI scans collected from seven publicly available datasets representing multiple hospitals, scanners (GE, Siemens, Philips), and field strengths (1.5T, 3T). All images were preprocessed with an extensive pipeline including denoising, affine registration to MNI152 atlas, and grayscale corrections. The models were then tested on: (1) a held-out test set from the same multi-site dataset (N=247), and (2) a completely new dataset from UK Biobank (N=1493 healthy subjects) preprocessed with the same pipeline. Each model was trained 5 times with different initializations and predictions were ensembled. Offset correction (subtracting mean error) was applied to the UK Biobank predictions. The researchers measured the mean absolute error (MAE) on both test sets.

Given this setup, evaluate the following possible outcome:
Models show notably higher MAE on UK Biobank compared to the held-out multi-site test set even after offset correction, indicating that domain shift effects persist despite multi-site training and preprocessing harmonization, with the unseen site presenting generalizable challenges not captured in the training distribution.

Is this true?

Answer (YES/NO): NO